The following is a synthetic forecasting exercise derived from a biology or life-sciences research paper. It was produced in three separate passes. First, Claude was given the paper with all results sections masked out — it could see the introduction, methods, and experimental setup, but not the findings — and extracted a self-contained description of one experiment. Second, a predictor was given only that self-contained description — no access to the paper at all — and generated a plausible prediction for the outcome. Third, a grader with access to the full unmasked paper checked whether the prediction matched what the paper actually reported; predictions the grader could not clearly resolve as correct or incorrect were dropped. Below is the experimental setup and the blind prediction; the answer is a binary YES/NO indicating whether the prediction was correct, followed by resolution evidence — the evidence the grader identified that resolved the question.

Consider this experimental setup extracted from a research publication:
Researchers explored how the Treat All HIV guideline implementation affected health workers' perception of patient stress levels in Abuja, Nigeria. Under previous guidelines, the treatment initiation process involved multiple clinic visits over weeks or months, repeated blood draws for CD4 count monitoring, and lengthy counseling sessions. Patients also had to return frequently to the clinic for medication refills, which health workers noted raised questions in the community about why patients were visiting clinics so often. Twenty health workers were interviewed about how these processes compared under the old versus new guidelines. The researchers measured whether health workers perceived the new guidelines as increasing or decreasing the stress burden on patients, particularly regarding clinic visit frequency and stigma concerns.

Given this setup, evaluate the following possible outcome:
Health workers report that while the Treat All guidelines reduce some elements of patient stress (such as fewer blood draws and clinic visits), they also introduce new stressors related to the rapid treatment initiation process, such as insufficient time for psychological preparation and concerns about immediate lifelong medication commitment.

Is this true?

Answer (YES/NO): NO